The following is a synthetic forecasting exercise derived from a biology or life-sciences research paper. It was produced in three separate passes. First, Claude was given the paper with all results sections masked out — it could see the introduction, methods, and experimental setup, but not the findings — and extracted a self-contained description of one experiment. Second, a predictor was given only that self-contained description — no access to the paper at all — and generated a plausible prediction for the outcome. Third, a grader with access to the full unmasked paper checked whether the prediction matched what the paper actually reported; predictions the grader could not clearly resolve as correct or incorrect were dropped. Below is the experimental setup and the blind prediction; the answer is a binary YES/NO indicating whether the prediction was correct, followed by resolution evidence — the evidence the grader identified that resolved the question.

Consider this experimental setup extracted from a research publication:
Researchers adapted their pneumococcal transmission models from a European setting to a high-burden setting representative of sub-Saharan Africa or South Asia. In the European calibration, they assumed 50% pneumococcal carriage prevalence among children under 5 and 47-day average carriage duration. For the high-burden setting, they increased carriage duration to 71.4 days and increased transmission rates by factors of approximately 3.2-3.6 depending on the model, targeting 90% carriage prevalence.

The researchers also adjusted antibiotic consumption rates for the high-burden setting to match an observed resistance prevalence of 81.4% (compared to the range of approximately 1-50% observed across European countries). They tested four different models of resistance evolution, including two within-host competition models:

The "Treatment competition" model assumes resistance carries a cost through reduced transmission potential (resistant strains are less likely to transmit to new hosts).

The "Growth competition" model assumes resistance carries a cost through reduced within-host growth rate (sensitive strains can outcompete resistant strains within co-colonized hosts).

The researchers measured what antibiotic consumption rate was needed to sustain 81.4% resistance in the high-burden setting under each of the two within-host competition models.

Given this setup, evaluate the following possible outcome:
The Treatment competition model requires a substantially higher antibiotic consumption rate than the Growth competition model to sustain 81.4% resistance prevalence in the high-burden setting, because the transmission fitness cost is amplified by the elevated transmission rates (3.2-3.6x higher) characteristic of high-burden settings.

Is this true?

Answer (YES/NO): NO